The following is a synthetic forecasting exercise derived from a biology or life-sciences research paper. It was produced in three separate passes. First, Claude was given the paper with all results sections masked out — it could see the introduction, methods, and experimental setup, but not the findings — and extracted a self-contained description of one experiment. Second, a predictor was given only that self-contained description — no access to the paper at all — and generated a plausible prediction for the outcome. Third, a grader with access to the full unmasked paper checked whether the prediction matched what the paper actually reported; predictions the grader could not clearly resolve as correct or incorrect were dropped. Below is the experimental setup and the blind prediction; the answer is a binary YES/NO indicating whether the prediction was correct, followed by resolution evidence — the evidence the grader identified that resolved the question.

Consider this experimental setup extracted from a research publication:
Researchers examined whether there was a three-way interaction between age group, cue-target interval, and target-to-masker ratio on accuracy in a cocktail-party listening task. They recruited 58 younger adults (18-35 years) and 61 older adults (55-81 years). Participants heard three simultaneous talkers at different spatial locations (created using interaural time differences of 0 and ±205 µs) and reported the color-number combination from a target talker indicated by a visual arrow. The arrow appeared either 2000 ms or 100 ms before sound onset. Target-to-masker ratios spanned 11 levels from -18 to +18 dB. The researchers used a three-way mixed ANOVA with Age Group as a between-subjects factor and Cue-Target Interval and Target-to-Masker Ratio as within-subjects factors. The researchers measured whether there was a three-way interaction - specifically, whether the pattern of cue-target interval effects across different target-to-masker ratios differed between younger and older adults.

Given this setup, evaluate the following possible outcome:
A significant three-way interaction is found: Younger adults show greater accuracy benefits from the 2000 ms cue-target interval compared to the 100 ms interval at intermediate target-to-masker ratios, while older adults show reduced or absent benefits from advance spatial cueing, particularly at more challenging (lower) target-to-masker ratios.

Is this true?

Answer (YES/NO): NO